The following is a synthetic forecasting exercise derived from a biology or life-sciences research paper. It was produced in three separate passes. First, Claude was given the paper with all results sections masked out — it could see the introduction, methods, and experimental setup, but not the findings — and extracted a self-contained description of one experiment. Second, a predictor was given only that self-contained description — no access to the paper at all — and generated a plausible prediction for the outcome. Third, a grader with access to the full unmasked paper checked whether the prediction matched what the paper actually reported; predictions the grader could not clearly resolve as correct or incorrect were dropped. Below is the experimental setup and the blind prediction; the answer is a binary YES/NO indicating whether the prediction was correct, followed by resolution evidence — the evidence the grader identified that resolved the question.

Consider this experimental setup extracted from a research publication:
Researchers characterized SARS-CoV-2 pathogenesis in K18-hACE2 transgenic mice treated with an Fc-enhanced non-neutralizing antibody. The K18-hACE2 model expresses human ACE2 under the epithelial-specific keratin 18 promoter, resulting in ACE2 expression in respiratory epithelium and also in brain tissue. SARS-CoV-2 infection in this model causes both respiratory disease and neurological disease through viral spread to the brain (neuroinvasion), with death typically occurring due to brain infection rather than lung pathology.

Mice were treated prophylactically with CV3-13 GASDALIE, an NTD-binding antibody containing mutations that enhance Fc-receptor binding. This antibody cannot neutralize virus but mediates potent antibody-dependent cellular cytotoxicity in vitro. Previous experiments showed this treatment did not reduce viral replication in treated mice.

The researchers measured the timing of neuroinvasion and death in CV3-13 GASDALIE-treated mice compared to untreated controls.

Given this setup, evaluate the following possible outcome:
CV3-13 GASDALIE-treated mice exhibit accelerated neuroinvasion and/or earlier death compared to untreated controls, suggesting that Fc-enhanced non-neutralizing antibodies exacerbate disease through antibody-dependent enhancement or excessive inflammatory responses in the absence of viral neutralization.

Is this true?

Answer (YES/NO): NO